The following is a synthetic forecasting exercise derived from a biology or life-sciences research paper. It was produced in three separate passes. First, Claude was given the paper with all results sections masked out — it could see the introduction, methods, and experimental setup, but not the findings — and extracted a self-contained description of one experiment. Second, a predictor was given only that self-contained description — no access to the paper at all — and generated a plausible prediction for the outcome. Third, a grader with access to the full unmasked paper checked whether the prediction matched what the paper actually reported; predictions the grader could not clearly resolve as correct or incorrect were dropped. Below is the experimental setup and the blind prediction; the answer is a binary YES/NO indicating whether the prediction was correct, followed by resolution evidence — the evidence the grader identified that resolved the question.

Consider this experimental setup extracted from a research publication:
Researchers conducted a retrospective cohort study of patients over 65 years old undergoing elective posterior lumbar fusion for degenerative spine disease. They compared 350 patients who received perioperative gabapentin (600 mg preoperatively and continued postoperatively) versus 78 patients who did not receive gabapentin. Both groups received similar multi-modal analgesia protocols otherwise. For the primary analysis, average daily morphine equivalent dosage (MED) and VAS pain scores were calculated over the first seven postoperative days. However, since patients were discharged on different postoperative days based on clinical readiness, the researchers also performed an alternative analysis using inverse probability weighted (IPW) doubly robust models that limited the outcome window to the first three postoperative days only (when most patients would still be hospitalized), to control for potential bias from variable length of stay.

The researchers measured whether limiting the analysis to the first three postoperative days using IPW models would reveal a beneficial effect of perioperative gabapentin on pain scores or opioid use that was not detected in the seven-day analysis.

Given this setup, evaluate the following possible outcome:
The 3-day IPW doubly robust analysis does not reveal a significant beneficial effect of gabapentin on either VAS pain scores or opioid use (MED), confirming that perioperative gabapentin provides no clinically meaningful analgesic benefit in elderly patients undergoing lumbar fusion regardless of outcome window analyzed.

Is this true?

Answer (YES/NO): YES